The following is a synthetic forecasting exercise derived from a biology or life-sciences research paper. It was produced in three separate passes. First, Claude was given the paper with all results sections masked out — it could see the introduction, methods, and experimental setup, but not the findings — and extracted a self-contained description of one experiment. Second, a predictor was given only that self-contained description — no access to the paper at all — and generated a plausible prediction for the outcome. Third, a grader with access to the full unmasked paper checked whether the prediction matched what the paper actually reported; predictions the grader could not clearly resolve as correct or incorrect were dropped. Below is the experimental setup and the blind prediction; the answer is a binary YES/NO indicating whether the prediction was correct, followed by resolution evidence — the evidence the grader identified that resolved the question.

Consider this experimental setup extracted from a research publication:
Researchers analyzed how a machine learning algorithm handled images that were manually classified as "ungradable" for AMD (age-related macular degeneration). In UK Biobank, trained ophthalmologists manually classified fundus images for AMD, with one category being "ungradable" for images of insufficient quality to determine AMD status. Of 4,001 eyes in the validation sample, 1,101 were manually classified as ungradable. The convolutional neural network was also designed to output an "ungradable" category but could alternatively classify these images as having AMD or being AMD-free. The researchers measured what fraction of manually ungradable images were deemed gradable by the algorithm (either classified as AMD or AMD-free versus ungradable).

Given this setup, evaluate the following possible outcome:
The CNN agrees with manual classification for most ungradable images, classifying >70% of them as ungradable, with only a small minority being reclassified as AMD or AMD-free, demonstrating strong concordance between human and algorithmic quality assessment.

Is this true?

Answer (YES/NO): YES